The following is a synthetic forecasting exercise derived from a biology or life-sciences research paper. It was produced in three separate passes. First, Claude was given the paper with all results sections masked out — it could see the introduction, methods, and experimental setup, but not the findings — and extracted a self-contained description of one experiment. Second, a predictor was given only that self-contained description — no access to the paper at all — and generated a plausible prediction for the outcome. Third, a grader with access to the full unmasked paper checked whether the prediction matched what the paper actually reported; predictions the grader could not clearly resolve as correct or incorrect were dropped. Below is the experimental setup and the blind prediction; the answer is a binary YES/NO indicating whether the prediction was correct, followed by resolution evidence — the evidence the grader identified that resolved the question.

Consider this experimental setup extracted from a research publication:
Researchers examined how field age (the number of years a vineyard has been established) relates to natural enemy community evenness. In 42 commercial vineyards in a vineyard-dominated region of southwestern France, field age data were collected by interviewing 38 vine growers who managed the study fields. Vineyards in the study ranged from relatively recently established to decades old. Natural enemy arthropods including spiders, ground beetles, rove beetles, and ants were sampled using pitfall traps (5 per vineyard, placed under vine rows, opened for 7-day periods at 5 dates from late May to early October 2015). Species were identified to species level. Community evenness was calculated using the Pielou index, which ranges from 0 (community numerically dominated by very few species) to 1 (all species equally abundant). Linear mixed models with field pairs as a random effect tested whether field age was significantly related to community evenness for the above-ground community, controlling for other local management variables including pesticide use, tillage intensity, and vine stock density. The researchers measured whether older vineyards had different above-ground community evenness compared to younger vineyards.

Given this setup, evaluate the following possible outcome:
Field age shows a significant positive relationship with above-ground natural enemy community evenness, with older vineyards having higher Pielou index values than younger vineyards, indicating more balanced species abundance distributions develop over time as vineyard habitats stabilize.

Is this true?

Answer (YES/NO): NO